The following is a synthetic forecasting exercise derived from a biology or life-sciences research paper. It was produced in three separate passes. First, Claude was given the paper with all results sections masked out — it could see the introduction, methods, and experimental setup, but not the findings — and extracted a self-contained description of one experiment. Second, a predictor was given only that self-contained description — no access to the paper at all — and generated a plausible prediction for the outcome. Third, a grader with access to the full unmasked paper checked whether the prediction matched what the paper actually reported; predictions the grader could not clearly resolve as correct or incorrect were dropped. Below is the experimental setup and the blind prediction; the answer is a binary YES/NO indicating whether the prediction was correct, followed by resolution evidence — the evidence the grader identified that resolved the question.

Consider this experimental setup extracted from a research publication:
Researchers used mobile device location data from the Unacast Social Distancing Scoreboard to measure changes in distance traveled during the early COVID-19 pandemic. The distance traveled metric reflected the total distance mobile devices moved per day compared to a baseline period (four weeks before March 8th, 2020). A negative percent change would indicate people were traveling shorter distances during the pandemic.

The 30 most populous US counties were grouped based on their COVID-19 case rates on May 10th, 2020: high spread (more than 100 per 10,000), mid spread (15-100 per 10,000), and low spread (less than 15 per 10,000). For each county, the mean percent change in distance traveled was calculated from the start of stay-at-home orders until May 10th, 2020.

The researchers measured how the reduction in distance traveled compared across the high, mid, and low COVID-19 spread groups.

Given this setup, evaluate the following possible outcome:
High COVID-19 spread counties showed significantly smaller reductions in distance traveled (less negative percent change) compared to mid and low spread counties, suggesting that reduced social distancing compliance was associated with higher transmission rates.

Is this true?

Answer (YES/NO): NO